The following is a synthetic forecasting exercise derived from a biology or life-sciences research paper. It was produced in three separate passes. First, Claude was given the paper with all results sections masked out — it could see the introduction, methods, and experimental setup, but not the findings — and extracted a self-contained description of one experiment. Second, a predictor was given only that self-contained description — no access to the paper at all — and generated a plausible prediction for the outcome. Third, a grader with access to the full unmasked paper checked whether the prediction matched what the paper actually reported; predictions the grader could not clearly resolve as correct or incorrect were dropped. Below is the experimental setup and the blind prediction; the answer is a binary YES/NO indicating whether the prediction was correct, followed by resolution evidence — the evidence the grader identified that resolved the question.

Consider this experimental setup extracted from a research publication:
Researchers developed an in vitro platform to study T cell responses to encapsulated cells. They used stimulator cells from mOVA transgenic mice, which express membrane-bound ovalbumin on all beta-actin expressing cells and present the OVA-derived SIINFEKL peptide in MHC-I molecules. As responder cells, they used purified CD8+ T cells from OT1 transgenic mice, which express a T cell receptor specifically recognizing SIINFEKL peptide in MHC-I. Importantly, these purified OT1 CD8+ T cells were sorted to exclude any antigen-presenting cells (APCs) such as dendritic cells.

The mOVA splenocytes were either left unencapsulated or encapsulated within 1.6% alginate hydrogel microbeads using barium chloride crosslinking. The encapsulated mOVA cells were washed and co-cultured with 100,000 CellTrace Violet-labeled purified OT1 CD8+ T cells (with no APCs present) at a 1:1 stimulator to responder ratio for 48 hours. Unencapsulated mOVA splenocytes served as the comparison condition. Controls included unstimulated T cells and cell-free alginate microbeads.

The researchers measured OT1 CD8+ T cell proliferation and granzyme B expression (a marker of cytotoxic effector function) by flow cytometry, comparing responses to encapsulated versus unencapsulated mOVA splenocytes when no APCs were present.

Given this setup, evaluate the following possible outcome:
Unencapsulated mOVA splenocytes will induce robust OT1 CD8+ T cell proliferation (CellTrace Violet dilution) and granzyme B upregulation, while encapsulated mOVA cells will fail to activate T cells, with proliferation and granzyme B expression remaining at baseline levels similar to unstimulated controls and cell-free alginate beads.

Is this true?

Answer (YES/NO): YES